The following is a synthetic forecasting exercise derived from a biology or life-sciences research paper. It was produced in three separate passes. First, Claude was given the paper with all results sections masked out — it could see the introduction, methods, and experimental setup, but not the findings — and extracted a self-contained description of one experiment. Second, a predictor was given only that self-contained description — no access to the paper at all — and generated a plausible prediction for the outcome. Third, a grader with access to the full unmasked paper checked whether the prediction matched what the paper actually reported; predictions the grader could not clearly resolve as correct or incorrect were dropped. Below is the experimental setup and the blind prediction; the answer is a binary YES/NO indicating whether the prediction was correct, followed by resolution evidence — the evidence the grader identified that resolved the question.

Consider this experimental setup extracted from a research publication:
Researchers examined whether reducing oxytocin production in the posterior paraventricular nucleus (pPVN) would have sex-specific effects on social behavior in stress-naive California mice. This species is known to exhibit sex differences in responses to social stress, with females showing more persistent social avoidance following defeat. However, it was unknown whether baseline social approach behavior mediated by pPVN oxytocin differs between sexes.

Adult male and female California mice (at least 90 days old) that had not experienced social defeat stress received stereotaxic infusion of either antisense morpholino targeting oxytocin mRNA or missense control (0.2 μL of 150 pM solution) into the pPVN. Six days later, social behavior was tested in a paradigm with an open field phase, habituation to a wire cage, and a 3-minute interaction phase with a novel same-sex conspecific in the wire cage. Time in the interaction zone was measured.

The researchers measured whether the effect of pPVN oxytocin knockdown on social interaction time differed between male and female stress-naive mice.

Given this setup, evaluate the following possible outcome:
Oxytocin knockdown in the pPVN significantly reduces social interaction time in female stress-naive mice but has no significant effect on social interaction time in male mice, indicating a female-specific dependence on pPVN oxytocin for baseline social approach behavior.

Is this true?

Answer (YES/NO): NO